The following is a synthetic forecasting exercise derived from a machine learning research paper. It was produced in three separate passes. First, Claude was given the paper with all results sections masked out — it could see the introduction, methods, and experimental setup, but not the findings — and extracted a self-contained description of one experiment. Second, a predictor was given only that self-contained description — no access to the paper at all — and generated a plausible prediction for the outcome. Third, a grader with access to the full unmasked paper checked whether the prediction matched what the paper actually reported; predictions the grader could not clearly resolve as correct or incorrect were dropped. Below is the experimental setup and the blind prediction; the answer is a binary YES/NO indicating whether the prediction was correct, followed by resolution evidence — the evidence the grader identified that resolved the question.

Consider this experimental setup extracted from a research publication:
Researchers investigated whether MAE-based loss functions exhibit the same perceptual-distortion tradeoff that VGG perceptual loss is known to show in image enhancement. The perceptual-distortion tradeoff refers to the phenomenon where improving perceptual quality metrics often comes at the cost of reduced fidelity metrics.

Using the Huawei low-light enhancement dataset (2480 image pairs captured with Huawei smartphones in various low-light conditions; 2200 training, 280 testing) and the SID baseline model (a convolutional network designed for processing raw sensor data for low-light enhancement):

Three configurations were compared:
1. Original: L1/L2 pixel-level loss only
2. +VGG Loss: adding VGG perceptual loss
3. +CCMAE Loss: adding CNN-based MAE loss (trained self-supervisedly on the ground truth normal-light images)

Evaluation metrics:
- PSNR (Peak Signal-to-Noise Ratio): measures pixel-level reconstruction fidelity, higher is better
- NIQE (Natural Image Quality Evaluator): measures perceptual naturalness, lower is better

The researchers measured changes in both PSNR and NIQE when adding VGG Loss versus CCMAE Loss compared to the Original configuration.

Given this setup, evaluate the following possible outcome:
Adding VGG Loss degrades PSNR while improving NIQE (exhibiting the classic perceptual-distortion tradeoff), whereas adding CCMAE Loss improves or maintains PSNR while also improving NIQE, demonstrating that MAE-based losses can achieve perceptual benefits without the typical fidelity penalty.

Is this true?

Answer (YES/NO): NO